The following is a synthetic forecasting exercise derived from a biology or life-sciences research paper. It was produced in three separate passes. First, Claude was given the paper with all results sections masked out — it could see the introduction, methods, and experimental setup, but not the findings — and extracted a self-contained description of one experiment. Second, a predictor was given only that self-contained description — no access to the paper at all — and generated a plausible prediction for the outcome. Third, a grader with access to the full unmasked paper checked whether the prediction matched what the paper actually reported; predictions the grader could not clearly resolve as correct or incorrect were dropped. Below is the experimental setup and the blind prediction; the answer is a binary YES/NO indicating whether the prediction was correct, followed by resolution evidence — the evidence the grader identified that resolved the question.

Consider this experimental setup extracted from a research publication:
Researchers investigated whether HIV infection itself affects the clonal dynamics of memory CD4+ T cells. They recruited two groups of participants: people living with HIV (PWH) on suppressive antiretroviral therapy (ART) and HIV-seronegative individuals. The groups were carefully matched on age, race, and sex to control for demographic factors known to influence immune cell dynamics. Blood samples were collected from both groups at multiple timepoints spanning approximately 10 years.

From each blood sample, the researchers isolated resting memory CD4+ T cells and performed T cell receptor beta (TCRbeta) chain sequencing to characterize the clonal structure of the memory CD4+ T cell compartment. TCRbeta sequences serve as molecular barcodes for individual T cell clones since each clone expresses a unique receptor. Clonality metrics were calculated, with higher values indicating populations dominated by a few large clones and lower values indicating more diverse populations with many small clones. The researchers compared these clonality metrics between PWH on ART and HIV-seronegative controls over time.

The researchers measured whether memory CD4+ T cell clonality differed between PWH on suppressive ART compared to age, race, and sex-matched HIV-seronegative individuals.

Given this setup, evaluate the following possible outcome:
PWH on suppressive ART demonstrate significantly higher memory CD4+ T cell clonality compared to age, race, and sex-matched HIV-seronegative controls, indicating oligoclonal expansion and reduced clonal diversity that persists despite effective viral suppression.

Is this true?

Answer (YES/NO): NO